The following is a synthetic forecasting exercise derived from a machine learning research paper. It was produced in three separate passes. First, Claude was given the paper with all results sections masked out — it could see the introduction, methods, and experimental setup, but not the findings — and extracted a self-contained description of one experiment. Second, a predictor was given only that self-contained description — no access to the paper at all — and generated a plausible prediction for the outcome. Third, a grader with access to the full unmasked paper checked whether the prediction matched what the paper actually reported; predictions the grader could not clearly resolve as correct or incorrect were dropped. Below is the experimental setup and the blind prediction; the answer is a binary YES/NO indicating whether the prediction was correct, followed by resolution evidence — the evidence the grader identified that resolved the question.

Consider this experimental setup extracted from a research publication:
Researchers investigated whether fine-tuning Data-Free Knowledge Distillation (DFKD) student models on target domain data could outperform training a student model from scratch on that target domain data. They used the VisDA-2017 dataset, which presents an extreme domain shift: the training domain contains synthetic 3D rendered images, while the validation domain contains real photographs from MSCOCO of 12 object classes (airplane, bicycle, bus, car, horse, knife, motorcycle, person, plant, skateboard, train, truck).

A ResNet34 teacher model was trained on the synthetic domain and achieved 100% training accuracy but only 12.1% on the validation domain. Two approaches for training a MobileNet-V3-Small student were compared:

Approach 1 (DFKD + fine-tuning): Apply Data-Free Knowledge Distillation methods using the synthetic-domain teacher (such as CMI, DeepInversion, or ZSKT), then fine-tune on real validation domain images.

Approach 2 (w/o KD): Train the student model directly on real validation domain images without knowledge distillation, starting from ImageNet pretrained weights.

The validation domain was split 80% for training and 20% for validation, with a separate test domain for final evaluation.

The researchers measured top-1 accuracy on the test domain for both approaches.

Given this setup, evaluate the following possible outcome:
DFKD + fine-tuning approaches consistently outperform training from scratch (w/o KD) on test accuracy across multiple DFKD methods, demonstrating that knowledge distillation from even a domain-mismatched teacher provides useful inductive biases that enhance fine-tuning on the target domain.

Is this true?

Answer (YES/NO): NO